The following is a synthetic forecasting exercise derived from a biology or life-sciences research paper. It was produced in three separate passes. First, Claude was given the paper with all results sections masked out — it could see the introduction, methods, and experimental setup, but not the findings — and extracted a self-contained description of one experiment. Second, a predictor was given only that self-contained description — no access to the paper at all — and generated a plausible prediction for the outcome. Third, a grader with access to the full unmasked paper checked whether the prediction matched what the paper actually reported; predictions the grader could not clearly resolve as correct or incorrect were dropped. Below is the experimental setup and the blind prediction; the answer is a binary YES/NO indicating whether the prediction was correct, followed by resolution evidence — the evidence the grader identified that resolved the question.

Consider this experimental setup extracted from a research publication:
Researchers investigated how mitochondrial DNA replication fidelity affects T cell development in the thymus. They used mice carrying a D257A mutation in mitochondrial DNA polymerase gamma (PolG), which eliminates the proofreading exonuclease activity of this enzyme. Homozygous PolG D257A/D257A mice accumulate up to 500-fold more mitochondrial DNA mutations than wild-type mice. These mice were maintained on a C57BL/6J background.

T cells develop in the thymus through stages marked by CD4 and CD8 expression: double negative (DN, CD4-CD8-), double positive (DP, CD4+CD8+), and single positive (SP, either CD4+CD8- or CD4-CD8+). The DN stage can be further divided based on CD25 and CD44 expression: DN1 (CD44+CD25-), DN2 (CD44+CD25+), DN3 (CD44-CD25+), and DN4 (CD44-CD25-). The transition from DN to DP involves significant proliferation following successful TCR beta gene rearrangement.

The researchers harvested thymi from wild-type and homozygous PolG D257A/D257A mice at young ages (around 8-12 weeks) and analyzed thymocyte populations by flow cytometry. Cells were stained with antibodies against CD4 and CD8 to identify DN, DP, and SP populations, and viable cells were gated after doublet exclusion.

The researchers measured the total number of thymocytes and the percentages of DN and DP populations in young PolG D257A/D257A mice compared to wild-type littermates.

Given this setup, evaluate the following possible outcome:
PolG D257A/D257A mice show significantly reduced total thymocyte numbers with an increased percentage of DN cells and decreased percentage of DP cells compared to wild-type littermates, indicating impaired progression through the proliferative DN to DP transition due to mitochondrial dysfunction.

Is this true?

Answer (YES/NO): NO